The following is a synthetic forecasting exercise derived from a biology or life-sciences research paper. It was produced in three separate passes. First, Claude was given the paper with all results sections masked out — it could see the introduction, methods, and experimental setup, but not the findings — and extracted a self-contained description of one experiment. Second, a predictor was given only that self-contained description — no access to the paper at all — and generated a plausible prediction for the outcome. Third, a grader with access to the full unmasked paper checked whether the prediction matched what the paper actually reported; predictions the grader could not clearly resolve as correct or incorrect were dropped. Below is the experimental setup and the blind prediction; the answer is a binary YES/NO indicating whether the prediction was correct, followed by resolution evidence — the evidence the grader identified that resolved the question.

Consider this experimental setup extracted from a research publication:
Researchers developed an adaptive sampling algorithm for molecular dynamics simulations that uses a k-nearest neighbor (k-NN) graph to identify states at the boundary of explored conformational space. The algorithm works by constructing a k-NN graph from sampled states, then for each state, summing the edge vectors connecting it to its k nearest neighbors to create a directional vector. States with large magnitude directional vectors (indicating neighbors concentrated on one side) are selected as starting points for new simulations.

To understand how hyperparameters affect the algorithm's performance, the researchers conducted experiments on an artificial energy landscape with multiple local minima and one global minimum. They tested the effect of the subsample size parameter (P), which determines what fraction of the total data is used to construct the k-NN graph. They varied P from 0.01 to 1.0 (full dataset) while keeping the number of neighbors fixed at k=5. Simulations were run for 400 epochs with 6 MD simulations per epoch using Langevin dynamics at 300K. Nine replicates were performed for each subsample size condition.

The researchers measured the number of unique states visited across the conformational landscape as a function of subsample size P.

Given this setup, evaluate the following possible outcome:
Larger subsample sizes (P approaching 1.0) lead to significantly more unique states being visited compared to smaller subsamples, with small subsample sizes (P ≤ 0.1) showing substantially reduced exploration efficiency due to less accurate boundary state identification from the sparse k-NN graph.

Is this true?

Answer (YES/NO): NO